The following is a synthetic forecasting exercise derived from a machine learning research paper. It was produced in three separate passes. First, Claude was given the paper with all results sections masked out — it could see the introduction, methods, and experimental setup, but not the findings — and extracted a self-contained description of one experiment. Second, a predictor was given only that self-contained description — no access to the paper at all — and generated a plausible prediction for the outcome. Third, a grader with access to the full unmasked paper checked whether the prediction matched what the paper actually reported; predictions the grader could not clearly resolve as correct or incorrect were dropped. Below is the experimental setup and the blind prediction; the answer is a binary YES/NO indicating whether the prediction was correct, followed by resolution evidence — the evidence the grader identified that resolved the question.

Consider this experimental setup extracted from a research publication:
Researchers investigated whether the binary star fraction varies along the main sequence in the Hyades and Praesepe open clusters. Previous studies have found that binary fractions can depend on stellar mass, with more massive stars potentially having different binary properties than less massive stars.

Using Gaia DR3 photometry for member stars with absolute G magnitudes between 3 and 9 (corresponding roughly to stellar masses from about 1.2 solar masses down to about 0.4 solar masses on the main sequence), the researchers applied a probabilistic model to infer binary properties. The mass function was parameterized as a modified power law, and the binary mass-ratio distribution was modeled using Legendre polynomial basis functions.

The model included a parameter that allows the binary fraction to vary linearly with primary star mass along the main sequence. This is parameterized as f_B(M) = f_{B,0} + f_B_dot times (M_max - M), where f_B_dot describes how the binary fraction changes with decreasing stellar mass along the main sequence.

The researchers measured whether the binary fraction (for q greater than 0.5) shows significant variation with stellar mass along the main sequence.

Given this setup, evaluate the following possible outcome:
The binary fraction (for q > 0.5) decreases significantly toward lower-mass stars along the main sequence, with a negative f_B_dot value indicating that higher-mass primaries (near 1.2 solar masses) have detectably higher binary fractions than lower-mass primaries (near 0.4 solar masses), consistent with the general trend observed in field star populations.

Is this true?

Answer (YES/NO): NO